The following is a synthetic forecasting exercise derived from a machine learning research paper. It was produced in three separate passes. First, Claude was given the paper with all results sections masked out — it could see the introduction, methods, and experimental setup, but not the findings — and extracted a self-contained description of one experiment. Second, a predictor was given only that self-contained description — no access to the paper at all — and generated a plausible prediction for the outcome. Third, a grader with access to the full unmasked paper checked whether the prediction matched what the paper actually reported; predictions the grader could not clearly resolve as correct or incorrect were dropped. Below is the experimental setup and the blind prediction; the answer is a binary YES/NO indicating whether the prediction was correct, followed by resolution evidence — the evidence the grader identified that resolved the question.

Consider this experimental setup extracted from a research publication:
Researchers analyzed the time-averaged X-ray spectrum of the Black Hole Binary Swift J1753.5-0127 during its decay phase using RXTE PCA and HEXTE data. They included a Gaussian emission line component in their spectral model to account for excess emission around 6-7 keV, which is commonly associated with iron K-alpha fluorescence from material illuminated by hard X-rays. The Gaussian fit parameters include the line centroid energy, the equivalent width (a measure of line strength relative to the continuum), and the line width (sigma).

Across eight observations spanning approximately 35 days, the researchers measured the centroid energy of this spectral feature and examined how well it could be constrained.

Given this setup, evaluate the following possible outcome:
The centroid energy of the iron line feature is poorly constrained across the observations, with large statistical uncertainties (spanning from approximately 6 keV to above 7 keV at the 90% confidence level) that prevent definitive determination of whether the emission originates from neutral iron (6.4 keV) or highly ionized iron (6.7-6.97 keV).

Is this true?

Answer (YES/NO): NO